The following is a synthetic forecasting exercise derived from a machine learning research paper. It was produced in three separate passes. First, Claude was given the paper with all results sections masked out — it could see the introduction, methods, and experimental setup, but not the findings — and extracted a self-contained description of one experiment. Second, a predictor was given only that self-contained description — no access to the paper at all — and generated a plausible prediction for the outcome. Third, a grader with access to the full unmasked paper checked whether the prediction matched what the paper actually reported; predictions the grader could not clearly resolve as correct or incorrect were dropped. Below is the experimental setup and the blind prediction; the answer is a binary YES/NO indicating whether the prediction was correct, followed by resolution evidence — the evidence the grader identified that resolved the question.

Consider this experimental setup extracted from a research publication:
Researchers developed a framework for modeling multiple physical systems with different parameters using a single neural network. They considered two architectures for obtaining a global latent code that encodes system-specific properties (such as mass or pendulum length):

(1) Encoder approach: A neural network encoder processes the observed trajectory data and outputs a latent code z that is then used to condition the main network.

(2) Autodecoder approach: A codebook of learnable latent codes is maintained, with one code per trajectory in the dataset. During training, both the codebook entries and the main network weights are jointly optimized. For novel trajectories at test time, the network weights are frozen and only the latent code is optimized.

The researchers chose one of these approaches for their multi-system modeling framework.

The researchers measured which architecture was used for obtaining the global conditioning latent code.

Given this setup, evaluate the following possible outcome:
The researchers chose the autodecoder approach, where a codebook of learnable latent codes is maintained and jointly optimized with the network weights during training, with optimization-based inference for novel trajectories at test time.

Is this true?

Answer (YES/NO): YES